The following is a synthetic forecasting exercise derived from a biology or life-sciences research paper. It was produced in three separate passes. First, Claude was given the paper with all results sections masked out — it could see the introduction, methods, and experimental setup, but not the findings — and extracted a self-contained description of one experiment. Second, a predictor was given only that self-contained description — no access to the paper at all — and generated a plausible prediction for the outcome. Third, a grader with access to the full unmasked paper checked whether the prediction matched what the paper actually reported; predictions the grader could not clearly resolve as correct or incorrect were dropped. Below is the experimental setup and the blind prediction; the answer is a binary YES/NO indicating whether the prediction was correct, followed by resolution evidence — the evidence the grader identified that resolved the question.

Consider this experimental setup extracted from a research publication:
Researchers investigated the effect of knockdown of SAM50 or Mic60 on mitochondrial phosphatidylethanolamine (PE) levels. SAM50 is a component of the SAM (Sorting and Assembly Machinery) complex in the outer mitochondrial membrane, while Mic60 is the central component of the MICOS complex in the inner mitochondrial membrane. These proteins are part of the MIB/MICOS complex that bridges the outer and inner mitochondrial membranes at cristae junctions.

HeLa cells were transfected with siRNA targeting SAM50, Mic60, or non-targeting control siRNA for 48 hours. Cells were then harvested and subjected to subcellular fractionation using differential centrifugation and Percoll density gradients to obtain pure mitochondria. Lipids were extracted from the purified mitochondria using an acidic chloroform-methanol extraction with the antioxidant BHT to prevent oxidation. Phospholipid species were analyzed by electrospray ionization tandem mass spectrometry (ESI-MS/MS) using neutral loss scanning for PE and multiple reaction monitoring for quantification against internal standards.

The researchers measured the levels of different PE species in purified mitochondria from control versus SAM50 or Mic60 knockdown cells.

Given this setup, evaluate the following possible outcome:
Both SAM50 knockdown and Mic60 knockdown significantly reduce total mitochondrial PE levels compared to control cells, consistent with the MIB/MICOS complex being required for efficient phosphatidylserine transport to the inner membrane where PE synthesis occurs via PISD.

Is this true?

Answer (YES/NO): NO